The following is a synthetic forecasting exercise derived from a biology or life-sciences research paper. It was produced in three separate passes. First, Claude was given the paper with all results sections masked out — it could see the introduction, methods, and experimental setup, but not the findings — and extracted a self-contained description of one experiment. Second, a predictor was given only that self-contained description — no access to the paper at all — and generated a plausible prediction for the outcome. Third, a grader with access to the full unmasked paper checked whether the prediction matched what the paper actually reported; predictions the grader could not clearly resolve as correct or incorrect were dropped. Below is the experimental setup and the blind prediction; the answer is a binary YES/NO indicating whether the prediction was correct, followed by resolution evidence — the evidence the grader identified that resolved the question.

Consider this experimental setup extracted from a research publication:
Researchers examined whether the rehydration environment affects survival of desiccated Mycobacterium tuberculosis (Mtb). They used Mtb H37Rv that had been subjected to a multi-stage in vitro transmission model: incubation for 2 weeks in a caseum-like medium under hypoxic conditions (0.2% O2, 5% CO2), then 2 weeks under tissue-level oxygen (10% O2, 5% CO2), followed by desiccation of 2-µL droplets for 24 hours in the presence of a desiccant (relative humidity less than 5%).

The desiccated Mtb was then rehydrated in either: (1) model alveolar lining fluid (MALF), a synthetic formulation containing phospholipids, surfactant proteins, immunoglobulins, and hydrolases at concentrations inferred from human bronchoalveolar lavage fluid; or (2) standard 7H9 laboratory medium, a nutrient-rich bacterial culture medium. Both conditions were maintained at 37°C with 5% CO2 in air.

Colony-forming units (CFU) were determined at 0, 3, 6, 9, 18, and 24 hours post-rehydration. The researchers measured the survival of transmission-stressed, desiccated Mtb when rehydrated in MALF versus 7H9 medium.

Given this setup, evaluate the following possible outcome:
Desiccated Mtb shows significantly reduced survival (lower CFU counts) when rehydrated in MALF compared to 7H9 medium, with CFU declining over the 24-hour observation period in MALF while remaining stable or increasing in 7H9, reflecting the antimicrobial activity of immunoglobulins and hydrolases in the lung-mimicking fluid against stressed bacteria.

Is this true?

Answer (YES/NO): YES